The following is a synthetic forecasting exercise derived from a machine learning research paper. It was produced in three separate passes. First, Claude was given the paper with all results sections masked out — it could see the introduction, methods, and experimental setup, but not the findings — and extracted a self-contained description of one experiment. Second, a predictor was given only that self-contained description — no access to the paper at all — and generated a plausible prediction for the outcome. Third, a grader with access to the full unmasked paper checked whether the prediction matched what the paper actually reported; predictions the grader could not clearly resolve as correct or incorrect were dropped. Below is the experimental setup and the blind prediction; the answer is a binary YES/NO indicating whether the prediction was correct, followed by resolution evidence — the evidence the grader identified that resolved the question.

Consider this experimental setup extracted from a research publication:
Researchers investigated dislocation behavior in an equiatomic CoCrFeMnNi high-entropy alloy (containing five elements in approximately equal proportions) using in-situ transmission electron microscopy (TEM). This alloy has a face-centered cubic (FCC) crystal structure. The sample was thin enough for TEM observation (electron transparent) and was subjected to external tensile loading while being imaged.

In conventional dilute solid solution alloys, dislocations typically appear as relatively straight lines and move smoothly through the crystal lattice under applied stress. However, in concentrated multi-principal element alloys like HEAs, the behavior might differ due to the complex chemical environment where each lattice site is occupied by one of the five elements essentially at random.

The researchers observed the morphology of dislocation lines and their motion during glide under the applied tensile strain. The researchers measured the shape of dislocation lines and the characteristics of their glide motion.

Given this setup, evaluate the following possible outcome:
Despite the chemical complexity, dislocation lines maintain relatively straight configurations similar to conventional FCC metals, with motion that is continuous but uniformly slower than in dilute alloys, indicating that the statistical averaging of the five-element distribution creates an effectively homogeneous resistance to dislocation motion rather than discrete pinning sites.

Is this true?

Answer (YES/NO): NO